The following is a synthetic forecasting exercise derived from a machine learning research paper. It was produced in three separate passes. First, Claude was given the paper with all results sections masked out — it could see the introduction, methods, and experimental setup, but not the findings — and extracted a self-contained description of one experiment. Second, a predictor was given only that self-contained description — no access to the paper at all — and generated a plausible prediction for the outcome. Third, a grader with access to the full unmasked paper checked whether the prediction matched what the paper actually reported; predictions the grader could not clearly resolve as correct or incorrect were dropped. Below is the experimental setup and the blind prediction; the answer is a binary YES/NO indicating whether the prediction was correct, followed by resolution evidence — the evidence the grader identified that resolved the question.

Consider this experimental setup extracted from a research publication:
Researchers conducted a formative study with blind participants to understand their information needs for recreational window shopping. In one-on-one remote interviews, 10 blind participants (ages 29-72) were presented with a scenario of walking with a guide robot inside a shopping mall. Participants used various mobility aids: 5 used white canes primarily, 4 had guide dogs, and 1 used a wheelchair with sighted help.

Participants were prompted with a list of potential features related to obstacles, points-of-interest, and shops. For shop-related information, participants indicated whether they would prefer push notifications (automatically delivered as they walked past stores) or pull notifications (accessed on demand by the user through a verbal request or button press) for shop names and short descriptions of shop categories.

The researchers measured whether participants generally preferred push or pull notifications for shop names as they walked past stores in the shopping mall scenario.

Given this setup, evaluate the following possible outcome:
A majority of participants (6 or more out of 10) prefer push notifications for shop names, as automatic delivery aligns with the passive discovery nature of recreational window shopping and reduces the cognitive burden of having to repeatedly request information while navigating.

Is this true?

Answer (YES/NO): YES